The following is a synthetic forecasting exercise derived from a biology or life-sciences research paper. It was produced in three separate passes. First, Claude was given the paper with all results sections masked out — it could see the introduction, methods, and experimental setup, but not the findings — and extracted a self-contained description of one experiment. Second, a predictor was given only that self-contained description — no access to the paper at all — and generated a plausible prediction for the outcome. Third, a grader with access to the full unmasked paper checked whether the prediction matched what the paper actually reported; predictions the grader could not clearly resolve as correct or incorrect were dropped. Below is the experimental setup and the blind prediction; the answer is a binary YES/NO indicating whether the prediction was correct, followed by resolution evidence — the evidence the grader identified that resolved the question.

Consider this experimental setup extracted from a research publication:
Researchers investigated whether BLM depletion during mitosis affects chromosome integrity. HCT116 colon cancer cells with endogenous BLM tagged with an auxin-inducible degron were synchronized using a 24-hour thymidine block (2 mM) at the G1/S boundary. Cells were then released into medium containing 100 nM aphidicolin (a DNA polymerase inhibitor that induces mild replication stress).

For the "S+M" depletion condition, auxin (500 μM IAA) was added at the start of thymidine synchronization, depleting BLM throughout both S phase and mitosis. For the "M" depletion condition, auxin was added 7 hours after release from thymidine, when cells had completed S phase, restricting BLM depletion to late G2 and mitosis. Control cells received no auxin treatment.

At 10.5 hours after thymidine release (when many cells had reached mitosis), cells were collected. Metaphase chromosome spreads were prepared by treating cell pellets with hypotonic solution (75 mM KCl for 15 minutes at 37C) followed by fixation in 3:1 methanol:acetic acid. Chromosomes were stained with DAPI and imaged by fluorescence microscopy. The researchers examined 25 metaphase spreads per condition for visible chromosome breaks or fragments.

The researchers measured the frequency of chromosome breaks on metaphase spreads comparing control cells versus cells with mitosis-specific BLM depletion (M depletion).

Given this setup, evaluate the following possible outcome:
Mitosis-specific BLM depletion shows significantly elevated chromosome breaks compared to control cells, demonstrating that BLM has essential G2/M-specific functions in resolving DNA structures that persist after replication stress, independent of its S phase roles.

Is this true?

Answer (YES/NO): NO